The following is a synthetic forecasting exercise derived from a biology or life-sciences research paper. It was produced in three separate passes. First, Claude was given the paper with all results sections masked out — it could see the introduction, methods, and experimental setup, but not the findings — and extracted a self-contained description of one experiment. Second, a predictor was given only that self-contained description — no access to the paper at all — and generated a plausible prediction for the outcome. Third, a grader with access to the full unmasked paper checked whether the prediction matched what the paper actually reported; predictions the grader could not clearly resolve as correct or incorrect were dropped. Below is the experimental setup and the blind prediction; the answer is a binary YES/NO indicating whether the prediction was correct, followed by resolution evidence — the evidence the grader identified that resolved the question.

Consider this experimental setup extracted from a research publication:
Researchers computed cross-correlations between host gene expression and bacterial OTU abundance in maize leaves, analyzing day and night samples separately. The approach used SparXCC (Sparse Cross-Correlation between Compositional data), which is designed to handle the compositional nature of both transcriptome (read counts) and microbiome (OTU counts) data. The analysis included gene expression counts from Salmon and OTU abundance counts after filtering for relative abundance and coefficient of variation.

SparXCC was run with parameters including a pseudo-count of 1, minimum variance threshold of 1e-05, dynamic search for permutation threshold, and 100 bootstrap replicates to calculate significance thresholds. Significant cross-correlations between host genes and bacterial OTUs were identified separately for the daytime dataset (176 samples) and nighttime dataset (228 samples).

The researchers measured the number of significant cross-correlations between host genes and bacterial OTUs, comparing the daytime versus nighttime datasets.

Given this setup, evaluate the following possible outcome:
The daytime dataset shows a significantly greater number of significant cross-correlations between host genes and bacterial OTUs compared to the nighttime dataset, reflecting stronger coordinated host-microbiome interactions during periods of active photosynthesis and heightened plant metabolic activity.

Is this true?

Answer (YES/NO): NO